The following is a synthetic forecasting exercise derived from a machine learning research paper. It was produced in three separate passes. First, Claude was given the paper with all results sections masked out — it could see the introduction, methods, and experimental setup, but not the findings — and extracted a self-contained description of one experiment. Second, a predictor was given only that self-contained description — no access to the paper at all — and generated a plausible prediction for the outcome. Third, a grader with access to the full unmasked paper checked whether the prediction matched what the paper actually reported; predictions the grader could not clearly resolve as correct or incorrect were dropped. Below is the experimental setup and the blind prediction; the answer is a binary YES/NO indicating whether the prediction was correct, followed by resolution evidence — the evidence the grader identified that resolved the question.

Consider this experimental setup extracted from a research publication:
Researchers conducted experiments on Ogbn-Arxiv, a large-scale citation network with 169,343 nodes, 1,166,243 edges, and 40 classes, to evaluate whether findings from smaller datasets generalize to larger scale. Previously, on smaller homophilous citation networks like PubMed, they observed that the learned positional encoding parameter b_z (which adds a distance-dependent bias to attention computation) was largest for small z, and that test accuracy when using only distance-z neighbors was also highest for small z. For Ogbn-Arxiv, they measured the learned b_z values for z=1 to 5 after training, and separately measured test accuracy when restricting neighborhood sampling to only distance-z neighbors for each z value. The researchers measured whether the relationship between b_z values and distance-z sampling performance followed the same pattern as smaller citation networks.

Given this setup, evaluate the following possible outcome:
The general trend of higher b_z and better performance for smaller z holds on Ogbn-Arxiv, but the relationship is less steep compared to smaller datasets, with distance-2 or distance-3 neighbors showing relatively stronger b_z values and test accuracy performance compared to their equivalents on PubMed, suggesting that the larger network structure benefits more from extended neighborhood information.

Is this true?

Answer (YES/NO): NO